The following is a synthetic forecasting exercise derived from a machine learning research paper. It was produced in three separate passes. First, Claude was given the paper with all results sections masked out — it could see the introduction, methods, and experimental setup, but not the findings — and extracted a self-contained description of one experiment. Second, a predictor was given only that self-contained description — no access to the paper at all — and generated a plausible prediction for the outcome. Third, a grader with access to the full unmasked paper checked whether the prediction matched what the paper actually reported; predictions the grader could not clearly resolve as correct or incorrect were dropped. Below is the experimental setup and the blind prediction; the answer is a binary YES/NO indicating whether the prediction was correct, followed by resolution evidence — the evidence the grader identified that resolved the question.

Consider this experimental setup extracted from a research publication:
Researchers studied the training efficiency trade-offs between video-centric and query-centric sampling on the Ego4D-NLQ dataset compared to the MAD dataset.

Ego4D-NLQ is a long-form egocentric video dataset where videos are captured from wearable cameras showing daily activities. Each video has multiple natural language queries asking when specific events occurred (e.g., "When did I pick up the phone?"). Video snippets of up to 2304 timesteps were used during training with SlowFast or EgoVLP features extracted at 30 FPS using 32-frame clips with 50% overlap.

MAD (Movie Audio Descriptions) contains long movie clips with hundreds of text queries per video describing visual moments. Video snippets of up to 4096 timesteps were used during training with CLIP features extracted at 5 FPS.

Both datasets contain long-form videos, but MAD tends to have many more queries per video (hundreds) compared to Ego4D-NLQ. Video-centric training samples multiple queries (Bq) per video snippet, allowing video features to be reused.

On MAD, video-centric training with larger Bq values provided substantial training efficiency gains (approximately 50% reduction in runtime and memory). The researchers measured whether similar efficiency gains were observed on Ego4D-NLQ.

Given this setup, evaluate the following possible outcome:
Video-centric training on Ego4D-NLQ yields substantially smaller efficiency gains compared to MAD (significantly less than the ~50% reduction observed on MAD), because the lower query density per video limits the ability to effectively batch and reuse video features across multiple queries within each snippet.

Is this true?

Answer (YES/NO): YES